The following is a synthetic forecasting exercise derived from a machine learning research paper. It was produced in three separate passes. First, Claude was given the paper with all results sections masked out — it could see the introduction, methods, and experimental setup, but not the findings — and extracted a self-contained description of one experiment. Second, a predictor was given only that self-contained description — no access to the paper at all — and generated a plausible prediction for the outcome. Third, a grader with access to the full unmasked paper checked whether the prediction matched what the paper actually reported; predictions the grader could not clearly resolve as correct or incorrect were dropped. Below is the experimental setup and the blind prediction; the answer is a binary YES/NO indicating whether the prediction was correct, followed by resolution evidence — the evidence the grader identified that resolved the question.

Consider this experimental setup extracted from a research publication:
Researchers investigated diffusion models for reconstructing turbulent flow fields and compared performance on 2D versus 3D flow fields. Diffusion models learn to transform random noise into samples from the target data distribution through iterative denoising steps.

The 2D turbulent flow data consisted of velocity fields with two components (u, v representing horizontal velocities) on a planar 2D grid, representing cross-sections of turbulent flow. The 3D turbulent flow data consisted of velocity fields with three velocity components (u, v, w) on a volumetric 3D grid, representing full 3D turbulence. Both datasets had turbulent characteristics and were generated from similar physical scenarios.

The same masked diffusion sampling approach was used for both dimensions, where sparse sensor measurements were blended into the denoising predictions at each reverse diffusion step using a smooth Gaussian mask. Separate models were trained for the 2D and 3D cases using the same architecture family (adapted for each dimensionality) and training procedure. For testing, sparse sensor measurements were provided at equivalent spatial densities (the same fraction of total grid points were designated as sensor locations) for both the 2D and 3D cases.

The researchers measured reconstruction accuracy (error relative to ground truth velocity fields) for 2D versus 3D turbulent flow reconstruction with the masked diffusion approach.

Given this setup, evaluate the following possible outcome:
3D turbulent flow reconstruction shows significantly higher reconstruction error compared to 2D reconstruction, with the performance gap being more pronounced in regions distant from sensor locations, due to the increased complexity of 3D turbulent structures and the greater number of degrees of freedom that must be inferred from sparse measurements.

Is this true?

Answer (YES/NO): NO